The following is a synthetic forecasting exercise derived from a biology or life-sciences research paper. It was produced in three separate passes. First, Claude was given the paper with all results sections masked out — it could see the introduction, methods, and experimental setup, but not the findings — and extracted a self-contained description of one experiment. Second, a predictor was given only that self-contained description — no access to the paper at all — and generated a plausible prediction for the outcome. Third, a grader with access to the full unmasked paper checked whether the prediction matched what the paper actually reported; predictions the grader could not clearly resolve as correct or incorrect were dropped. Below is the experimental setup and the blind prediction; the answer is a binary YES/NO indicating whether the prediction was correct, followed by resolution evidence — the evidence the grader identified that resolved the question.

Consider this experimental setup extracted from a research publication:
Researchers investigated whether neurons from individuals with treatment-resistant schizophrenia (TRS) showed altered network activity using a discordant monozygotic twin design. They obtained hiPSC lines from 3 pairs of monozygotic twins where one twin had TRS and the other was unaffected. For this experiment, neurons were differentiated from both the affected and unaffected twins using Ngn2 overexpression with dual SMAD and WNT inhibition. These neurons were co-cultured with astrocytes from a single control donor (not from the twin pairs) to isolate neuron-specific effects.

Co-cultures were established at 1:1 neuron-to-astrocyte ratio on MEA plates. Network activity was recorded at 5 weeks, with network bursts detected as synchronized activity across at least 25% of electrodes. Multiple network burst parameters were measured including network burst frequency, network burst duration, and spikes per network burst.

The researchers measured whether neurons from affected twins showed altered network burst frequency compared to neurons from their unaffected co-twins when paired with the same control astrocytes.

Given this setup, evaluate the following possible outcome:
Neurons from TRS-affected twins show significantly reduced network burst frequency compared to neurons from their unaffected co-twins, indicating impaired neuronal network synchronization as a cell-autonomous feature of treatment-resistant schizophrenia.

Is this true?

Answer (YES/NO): NO